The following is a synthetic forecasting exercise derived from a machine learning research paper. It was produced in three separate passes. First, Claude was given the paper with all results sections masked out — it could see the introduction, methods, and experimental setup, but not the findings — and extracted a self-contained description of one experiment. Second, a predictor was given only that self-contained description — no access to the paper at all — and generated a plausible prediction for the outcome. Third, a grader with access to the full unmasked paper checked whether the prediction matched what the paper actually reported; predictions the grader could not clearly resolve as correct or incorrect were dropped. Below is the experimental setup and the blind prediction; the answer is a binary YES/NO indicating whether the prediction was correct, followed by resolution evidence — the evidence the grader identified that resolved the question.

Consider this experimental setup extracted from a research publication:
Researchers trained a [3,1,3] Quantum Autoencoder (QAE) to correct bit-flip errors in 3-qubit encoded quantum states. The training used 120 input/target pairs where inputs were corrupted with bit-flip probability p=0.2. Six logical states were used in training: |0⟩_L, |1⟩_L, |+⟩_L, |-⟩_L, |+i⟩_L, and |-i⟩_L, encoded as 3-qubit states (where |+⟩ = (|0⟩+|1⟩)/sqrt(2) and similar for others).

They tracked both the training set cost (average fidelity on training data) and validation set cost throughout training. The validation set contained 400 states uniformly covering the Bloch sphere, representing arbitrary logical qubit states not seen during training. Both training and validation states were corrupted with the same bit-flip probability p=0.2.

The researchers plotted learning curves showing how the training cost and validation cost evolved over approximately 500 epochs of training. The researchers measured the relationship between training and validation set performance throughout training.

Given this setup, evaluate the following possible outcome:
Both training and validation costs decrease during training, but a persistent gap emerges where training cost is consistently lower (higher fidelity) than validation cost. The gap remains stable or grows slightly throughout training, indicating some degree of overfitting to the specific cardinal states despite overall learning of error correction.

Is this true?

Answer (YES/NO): NO